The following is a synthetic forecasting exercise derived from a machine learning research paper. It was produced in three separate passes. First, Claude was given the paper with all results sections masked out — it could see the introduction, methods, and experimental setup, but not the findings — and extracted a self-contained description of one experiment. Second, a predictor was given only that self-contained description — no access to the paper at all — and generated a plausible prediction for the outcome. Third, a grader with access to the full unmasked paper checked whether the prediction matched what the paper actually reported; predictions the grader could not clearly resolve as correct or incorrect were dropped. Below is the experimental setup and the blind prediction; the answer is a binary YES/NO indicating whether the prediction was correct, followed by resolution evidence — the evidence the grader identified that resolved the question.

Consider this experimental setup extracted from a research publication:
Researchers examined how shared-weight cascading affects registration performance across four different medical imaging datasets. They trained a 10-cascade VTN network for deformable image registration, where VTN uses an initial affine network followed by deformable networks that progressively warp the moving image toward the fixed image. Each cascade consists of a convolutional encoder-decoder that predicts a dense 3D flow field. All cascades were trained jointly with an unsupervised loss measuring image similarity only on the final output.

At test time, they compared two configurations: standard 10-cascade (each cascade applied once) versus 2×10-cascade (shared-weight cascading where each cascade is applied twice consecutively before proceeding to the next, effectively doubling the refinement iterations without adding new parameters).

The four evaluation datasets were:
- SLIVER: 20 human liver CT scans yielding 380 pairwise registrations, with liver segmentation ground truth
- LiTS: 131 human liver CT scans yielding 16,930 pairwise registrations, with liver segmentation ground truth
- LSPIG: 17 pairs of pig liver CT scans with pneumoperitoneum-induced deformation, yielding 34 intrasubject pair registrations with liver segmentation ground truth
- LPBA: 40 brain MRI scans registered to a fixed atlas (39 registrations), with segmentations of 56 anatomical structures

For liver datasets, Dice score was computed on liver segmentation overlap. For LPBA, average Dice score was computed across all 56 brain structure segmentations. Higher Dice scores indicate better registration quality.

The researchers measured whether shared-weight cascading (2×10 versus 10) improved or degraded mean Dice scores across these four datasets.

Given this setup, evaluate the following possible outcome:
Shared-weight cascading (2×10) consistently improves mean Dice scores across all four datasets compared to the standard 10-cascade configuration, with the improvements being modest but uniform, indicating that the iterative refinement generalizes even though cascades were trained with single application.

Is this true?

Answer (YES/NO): NO